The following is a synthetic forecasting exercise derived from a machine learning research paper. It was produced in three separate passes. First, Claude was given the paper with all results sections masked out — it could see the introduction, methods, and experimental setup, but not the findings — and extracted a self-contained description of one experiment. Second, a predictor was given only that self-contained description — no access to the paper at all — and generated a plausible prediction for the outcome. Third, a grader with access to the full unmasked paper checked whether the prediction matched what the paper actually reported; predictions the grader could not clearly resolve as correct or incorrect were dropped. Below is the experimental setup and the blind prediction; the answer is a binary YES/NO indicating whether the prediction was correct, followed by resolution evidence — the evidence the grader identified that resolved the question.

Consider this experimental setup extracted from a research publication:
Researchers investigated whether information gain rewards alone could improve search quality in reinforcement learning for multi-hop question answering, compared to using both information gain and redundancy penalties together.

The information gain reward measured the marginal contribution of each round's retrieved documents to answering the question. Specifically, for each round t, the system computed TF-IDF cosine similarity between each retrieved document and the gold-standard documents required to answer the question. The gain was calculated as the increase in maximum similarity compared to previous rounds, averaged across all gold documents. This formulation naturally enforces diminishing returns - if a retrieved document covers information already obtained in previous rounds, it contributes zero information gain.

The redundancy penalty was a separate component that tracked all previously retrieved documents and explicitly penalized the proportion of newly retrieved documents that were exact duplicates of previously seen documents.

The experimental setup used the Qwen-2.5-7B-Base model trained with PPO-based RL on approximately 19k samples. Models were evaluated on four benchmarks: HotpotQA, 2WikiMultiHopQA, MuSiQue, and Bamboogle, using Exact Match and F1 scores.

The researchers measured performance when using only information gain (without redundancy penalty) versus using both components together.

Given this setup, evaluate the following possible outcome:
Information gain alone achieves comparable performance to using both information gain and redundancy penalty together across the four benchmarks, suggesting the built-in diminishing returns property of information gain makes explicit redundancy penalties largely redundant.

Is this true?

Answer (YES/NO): NO